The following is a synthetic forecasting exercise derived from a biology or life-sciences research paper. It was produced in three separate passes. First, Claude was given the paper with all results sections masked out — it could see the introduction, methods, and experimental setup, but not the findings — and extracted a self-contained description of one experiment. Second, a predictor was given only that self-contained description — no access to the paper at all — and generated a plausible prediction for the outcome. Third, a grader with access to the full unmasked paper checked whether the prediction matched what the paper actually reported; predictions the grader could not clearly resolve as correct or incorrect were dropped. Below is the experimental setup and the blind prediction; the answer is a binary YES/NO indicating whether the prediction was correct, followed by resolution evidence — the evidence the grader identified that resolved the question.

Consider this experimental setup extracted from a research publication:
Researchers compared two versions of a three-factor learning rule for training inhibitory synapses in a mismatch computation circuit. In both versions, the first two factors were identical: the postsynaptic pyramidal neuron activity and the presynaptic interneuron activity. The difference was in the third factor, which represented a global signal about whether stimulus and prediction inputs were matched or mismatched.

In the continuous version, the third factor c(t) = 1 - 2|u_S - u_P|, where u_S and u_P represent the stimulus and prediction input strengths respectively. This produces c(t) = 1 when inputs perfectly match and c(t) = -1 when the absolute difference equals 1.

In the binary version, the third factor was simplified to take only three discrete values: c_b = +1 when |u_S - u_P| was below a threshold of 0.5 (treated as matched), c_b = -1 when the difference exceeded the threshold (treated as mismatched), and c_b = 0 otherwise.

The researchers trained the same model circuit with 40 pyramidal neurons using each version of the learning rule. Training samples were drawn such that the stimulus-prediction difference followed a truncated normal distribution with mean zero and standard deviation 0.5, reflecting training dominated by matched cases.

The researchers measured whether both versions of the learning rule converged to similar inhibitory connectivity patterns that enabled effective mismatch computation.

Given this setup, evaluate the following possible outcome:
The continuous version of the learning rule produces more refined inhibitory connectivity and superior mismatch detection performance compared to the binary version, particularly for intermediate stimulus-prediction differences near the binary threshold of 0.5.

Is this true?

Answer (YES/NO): NO